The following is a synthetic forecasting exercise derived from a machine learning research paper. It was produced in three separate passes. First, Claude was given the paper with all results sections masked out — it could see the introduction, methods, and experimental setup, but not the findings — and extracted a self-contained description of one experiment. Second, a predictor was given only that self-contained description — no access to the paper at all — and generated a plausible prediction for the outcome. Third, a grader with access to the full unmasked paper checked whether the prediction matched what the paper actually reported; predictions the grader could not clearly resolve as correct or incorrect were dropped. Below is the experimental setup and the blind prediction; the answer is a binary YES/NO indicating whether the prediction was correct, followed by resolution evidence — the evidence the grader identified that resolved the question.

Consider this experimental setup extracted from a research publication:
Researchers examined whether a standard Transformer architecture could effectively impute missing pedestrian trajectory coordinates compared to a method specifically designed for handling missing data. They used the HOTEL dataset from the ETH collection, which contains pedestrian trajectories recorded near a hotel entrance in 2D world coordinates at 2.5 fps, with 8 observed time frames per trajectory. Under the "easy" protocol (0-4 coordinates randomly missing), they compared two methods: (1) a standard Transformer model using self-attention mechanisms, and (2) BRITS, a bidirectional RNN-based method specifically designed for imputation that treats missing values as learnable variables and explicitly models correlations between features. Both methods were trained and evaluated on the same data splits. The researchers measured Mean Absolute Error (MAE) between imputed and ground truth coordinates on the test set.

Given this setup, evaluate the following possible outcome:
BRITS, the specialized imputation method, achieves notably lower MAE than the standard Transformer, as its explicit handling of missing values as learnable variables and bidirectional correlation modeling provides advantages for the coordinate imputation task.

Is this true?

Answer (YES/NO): YES